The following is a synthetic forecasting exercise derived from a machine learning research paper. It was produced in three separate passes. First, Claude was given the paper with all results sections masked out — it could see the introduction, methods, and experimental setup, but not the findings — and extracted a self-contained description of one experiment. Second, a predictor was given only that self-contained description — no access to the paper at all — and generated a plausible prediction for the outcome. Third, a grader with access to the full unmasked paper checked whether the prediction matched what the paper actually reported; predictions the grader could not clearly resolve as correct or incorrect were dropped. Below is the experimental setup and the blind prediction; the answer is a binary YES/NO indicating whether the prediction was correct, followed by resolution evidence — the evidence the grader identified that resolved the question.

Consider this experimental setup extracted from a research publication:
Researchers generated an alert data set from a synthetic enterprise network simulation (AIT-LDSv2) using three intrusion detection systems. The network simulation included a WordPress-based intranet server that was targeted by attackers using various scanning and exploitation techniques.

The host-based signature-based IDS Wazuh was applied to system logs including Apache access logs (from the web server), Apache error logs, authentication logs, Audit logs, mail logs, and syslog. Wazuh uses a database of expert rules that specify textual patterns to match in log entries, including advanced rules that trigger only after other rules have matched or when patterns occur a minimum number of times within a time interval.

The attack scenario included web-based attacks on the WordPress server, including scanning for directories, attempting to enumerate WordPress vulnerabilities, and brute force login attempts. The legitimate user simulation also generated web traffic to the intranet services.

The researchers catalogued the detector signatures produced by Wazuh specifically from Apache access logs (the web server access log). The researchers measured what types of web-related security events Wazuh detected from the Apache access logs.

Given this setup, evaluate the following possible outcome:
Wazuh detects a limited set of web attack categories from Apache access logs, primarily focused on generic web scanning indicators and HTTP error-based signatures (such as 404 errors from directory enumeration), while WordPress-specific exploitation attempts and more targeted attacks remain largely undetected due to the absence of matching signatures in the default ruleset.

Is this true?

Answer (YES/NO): NO